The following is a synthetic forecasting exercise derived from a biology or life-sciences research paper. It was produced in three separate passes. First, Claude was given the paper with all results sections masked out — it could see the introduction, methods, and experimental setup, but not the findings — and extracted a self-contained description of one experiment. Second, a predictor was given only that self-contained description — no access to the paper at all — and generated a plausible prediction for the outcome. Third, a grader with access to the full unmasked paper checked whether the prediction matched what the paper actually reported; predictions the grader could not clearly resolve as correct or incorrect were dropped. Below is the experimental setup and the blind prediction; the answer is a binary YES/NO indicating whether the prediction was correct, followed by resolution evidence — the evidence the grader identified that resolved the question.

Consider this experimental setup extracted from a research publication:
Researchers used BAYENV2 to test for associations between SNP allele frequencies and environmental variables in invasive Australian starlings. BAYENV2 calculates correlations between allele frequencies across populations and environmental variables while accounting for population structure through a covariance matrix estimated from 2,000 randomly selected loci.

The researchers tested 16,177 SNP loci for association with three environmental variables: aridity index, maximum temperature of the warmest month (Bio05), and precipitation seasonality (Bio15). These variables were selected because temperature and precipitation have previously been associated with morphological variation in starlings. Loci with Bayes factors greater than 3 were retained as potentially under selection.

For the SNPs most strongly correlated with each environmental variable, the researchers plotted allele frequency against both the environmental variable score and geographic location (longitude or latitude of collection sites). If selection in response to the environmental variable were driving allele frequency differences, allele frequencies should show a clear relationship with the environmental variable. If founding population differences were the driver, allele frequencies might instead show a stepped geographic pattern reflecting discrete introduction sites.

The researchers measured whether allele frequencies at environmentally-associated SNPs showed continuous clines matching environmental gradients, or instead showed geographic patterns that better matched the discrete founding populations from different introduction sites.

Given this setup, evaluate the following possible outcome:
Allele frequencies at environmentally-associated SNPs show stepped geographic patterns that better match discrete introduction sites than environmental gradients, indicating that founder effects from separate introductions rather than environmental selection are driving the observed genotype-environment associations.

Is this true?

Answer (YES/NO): YES